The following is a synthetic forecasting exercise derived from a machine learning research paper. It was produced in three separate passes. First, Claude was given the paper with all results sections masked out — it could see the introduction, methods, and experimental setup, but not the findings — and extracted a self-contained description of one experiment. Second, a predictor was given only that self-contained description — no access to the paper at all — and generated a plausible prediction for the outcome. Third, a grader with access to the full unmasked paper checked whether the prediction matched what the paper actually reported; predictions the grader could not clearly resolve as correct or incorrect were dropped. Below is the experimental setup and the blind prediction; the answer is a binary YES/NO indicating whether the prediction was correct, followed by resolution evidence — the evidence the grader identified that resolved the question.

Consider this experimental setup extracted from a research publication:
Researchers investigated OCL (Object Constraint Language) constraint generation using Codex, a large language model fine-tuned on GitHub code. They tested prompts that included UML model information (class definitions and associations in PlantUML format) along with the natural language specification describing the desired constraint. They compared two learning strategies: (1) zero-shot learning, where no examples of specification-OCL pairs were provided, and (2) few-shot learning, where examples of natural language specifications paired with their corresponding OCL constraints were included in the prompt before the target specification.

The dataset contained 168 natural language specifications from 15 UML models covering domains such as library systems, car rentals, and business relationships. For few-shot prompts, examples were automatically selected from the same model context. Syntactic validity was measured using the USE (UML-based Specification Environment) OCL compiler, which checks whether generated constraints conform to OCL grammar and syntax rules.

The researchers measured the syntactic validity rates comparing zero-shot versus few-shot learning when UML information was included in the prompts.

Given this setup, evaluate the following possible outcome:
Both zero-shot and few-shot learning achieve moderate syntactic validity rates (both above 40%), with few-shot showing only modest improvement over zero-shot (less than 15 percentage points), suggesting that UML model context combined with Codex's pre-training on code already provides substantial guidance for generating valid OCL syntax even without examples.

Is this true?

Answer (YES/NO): YES